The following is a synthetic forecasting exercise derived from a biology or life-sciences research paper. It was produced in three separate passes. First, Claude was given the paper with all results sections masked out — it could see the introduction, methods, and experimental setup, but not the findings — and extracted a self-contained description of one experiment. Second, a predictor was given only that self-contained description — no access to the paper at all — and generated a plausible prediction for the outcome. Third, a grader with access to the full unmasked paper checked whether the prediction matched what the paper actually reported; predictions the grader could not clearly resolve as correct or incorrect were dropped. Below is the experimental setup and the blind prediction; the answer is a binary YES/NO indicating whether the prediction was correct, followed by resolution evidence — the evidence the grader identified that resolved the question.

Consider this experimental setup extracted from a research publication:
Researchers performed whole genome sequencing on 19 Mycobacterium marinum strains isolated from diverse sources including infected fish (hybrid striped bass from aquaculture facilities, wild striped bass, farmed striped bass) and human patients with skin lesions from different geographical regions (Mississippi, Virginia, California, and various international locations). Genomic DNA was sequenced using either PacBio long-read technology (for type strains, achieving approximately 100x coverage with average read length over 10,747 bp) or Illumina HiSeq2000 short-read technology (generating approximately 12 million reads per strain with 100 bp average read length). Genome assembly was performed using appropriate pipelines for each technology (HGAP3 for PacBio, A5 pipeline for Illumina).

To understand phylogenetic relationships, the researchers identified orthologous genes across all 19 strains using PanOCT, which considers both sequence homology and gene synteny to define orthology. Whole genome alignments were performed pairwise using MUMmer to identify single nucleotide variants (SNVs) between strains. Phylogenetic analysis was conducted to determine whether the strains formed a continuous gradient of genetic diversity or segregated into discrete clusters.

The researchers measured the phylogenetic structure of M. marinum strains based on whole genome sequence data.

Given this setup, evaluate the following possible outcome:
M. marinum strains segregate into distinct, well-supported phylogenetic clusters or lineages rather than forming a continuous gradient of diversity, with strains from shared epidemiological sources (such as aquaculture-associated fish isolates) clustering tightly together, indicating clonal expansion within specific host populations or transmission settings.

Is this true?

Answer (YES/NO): NO